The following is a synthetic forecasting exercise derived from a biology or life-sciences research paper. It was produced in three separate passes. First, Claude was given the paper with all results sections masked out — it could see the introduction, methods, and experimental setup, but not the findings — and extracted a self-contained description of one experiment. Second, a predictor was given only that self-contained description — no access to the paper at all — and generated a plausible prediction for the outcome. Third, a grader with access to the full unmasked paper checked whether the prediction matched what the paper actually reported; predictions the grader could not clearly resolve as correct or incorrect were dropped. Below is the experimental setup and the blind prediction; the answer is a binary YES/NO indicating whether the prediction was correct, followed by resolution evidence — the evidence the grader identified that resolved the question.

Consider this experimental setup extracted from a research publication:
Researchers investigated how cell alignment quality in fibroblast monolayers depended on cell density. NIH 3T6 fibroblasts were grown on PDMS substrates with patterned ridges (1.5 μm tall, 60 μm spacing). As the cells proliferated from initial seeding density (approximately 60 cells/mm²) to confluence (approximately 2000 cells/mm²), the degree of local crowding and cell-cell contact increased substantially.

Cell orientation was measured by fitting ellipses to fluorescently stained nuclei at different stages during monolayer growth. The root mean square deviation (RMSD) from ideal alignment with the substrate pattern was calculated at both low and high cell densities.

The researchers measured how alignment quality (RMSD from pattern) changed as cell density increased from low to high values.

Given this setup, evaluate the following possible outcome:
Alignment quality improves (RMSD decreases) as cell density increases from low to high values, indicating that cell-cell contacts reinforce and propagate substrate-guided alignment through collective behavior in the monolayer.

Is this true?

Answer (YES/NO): NO